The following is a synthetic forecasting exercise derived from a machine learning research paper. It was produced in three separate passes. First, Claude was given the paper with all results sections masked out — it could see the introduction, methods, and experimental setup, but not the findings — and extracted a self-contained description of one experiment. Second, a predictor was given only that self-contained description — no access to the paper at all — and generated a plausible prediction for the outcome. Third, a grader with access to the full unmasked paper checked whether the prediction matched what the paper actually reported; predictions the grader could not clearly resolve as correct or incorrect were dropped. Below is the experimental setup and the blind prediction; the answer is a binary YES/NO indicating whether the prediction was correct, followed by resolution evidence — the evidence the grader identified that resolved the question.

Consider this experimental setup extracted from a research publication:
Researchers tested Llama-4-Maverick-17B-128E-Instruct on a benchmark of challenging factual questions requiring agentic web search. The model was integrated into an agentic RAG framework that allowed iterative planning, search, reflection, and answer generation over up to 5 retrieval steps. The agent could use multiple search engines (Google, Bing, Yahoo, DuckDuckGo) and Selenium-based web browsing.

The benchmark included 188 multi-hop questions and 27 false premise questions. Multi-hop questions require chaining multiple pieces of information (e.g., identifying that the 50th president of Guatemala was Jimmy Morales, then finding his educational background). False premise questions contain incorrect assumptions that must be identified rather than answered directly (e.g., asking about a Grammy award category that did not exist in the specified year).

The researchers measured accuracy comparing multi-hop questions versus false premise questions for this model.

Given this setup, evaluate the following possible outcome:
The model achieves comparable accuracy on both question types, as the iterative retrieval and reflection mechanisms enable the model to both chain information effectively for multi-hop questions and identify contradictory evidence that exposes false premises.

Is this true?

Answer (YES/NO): NO